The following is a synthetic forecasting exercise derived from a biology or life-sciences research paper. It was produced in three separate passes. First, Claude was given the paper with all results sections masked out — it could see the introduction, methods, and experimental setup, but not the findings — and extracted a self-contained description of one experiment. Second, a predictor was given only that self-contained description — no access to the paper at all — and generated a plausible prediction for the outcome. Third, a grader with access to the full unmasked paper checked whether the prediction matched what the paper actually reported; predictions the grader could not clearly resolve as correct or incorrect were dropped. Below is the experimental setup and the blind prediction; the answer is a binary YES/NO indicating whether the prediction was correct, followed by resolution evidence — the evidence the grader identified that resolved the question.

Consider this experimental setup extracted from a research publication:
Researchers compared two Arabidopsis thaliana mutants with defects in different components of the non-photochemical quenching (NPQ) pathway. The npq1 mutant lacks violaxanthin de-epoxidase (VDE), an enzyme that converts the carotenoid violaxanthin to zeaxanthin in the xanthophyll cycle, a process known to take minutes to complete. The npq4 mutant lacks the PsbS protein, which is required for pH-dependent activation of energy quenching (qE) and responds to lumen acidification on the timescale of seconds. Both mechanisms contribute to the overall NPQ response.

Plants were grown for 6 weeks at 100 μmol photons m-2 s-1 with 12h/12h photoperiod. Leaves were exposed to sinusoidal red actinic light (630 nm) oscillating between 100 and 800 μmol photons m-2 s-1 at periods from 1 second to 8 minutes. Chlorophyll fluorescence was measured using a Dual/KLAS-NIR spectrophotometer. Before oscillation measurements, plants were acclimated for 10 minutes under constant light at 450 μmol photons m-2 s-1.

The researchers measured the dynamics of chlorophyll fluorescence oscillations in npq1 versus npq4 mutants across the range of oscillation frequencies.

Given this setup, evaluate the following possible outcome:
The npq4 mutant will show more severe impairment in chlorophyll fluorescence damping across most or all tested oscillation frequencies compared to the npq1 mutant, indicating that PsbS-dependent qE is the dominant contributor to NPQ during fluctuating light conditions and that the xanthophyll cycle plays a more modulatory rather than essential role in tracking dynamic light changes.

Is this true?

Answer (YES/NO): YES